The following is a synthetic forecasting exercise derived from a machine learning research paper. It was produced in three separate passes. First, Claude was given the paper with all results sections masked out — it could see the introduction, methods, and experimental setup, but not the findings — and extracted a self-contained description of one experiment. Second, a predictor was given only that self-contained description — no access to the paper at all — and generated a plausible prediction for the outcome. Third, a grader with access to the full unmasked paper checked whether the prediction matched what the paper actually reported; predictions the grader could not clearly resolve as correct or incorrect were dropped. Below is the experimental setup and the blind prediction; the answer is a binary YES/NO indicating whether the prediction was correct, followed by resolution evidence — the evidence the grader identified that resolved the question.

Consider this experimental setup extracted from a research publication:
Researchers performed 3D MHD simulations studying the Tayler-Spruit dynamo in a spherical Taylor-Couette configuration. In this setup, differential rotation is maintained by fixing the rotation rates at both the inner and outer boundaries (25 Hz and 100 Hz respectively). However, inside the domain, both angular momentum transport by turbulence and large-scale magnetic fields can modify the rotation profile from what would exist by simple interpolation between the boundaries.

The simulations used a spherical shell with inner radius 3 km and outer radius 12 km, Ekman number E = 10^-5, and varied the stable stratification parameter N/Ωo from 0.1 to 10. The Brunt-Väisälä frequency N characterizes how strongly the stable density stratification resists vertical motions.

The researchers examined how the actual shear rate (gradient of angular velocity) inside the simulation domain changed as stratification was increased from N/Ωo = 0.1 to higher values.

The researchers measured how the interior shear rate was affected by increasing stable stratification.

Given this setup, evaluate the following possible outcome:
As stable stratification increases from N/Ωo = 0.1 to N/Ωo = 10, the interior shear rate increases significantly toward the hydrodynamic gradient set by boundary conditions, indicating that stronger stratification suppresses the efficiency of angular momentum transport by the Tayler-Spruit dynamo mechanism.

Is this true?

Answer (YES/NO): YES